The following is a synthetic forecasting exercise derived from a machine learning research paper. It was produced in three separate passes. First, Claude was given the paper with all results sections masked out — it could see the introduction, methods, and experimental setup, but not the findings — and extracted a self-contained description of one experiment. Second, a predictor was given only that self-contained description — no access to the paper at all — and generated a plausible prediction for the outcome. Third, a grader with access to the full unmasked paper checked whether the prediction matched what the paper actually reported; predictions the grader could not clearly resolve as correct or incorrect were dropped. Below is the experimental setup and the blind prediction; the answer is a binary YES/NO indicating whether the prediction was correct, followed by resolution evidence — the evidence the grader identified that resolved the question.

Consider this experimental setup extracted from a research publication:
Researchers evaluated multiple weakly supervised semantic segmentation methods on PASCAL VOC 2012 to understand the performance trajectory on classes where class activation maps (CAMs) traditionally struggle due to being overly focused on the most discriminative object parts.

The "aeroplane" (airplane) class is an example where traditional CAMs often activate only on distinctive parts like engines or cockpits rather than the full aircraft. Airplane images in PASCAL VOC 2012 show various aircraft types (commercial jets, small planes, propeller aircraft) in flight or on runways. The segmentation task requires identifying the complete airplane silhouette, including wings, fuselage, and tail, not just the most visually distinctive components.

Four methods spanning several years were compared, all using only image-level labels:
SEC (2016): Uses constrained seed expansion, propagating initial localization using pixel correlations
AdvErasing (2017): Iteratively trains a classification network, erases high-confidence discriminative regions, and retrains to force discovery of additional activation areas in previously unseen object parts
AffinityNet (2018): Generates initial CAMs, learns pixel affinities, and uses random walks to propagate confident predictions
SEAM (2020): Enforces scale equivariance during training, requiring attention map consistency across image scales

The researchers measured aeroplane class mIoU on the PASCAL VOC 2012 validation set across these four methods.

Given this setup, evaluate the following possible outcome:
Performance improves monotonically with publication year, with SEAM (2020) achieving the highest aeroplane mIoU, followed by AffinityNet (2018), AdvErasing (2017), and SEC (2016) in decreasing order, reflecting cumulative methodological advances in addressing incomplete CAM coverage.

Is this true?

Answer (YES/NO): NO